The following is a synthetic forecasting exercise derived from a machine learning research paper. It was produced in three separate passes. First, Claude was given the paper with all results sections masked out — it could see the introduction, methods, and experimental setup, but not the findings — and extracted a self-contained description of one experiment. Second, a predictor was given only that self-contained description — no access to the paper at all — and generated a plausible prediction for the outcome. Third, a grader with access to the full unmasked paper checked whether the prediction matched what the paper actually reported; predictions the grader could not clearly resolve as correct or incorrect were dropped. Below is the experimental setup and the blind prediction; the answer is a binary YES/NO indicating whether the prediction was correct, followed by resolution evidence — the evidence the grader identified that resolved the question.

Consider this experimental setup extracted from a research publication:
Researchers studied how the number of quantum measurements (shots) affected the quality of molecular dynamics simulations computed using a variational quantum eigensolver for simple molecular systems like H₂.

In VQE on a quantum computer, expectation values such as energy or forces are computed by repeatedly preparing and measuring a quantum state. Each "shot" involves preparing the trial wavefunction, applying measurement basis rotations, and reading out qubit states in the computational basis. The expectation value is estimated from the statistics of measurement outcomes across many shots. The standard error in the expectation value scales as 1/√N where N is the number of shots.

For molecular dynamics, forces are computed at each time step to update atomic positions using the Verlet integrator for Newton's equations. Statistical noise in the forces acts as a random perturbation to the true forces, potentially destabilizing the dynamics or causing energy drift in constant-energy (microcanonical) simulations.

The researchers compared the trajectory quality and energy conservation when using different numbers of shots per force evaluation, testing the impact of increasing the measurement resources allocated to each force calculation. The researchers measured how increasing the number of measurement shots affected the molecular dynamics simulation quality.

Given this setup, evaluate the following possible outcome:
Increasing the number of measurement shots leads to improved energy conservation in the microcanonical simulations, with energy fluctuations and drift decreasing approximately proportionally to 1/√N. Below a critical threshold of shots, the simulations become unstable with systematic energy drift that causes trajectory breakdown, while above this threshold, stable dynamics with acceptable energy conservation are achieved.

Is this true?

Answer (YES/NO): NO